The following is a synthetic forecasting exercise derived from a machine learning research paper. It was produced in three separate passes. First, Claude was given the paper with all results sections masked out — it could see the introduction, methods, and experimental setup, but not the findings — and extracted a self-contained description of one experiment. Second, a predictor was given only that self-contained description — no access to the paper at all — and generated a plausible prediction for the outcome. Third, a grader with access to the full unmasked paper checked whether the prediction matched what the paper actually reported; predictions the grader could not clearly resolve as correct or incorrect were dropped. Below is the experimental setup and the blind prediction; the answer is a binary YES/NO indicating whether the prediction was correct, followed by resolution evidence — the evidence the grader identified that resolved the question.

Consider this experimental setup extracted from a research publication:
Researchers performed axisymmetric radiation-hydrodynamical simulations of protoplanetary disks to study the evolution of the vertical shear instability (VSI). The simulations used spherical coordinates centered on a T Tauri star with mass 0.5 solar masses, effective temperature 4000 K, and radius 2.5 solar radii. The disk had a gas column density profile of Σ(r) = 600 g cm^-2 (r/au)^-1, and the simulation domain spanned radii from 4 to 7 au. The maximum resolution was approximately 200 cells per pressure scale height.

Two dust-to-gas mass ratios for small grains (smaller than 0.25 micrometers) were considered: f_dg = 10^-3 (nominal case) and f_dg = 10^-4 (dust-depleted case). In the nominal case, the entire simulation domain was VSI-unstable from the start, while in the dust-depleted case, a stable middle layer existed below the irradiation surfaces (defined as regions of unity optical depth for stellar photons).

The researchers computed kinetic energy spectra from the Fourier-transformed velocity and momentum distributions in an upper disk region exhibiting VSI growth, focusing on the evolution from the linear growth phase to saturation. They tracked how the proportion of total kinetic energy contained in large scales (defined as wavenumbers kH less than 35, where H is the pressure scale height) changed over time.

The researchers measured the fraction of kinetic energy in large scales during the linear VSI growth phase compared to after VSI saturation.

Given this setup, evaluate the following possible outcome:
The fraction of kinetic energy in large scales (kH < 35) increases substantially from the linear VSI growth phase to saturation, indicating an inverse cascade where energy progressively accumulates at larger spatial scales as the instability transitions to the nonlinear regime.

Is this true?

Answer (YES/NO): NO